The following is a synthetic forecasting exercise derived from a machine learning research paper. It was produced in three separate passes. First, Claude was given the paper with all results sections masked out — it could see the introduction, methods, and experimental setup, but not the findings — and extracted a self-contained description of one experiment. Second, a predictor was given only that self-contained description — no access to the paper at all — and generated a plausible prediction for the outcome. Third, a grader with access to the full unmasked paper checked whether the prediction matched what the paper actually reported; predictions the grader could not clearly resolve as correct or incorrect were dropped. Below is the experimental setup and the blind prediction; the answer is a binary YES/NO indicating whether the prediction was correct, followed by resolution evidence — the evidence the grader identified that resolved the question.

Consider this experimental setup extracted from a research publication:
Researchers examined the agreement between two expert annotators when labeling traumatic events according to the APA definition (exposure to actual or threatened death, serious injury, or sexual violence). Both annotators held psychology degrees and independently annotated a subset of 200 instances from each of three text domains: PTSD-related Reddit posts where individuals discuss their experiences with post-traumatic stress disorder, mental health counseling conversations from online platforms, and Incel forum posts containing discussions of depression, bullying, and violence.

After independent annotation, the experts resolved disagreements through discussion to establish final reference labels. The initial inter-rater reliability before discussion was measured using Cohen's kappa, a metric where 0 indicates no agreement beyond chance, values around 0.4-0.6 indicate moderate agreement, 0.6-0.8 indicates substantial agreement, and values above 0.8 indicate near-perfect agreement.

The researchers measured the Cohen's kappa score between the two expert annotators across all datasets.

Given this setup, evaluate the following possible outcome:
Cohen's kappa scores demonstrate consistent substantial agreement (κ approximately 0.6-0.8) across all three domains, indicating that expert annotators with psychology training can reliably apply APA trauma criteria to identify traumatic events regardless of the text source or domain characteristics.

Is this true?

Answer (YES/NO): NO